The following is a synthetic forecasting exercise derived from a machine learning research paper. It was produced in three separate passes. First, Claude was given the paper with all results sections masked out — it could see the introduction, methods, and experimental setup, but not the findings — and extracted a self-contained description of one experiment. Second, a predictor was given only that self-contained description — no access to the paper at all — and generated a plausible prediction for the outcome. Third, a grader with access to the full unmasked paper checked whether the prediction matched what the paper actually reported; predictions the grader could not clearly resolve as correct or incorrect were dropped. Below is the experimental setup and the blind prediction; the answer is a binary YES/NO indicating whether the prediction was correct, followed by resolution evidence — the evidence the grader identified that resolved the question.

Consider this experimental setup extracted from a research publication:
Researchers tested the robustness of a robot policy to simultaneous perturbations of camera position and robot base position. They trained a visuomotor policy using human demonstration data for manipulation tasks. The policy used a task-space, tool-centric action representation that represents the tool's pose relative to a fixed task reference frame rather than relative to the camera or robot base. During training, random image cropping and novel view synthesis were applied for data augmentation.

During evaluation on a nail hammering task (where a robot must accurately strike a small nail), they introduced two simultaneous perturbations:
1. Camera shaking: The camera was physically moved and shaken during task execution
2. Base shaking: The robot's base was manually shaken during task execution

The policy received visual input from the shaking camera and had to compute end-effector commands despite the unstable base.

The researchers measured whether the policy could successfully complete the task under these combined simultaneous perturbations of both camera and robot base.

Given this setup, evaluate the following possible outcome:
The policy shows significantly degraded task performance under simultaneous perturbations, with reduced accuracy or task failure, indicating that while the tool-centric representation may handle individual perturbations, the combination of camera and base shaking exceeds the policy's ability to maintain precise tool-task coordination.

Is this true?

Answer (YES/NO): NO